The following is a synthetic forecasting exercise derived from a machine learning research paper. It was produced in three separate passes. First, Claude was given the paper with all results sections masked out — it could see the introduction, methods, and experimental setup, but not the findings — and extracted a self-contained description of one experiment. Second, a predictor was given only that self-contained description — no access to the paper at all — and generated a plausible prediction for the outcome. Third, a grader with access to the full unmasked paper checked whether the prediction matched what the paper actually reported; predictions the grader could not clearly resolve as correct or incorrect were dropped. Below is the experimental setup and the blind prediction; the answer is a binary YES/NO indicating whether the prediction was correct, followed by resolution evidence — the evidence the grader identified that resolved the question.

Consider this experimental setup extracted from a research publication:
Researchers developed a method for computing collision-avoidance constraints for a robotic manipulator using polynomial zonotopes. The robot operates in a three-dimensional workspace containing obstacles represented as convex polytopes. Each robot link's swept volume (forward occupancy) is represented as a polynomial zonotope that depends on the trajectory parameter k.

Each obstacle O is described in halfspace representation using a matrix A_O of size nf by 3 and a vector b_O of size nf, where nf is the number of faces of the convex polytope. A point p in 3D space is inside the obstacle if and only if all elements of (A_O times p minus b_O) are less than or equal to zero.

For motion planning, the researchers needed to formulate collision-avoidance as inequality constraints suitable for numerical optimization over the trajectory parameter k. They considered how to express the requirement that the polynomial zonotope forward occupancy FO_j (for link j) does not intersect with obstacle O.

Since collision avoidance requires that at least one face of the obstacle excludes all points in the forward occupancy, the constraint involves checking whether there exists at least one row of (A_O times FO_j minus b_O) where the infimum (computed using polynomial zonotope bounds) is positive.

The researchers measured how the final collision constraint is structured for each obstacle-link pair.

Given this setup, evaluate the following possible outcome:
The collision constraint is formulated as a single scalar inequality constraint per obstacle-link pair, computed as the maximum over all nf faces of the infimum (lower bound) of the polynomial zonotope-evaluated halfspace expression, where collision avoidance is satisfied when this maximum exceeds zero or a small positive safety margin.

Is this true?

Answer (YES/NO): YES